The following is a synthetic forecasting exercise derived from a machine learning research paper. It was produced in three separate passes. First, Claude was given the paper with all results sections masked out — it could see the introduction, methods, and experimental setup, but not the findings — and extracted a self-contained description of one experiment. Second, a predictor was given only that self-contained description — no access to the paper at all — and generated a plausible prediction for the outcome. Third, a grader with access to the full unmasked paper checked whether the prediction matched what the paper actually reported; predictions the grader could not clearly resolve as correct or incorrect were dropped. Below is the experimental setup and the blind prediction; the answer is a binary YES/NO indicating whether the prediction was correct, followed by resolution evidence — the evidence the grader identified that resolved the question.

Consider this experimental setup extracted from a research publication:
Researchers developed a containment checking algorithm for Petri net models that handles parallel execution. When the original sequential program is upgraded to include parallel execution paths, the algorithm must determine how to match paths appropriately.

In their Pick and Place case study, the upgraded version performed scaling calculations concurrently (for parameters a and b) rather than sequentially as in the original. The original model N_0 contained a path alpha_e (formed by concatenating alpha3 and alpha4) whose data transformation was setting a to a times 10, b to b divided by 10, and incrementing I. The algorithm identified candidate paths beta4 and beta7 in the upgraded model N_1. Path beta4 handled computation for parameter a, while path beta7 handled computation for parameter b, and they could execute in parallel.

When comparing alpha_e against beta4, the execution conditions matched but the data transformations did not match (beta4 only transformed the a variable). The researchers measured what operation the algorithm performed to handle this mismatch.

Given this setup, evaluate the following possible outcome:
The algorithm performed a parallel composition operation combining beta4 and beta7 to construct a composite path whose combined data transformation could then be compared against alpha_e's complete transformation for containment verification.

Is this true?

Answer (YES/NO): YES